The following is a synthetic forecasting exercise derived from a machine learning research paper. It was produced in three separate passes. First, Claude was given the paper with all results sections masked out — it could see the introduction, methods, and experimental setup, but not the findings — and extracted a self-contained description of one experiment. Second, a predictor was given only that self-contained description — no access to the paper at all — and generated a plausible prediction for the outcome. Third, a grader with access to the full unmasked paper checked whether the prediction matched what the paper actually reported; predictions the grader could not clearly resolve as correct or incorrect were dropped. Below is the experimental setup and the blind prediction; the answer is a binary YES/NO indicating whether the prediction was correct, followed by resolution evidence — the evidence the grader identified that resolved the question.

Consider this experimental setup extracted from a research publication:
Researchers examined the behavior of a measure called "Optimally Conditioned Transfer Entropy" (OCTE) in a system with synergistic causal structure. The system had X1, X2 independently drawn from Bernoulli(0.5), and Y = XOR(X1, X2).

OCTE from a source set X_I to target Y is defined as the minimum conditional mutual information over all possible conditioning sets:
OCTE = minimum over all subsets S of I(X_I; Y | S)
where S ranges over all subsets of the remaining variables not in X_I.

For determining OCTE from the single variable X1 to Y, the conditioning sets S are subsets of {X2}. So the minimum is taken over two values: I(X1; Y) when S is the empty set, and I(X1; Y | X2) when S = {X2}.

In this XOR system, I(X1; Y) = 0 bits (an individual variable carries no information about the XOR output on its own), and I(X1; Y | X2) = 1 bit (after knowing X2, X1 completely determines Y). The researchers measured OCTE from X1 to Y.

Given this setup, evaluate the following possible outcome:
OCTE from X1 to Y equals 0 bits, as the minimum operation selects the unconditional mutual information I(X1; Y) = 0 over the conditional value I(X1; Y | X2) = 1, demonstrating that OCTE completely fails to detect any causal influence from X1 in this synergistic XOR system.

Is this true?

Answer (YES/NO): NO